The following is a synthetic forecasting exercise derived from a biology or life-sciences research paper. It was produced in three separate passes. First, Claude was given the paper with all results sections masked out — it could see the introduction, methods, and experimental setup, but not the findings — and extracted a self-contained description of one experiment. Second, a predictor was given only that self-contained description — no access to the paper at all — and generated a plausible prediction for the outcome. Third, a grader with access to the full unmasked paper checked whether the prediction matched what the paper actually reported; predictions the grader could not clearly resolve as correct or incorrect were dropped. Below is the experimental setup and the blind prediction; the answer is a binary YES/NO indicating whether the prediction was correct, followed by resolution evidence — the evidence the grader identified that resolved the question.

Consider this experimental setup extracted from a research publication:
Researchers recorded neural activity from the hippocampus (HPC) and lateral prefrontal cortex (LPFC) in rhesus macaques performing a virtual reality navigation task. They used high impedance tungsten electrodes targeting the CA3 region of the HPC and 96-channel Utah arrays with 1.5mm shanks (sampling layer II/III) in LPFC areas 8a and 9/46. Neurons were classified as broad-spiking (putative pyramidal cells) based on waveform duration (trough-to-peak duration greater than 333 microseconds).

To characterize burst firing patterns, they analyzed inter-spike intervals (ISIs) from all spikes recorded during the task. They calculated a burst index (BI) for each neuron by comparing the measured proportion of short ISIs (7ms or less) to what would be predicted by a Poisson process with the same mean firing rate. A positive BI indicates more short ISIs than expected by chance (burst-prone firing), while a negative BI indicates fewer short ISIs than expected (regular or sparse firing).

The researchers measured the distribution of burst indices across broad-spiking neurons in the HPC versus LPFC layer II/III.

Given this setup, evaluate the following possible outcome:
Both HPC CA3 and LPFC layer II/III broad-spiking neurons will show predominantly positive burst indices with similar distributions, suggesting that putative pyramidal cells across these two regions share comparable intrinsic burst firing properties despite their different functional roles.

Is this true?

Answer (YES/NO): NO